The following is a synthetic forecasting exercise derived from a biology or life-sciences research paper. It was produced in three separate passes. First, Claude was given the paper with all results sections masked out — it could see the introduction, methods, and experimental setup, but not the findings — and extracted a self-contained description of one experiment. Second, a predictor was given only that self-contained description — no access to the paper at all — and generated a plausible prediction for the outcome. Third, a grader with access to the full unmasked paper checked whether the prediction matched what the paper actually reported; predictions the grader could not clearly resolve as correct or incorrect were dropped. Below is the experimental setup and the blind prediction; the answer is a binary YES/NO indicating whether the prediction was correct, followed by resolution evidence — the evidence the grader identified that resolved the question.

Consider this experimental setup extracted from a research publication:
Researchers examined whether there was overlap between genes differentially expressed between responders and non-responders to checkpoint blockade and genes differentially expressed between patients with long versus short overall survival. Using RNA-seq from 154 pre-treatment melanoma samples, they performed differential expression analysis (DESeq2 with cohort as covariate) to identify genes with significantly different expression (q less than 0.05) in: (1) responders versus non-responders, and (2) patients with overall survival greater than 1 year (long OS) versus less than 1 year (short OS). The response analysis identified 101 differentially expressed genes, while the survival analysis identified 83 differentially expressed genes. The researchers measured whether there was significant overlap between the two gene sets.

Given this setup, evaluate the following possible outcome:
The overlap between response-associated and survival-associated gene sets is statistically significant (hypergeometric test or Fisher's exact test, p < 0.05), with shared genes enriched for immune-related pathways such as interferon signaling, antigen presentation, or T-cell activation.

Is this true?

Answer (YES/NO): NO